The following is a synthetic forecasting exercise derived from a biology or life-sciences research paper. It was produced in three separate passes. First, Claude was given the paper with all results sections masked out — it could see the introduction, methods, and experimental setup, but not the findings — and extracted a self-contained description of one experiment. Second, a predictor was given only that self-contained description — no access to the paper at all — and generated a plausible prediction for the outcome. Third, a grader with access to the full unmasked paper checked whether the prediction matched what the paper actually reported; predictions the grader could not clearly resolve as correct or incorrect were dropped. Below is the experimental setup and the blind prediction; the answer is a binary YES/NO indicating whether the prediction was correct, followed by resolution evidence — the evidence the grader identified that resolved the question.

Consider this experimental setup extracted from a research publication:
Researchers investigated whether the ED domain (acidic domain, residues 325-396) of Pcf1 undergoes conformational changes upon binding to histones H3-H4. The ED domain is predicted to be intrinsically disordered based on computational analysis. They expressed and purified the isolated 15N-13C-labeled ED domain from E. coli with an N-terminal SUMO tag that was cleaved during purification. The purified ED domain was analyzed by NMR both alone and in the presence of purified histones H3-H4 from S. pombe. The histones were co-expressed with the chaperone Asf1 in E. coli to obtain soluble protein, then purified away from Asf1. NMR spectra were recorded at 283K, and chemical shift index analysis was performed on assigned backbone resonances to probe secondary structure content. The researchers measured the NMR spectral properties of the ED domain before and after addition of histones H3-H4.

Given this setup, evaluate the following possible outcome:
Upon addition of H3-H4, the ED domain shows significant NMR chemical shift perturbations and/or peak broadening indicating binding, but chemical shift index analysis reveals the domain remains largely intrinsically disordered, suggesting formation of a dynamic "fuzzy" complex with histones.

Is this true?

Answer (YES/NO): NO